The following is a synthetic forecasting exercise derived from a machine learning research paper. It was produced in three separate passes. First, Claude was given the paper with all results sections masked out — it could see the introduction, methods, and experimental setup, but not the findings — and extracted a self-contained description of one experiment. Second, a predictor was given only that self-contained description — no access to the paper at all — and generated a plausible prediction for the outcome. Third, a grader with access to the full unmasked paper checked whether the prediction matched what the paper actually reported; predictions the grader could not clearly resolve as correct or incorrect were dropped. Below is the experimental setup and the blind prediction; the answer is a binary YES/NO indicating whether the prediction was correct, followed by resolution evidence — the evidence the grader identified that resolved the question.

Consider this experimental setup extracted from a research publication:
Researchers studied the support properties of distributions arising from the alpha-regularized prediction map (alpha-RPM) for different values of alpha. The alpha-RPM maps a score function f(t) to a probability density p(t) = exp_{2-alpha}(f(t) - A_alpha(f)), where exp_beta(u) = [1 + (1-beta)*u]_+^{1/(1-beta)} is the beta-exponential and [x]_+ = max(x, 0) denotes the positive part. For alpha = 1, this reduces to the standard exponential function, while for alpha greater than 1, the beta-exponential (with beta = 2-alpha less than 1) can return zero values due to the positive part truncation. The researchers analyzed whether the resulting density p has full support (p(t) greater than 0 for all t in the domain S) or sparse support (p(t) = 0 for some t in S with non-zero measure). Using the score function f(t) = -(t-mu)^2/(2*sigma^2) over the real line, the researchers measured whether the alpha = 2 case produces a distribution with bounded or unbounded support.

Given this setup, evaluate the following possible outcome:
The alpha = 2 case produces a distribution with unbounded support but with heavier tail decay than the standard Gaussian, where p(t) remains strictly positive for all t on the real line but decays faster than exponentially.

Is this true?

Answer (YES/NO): NO